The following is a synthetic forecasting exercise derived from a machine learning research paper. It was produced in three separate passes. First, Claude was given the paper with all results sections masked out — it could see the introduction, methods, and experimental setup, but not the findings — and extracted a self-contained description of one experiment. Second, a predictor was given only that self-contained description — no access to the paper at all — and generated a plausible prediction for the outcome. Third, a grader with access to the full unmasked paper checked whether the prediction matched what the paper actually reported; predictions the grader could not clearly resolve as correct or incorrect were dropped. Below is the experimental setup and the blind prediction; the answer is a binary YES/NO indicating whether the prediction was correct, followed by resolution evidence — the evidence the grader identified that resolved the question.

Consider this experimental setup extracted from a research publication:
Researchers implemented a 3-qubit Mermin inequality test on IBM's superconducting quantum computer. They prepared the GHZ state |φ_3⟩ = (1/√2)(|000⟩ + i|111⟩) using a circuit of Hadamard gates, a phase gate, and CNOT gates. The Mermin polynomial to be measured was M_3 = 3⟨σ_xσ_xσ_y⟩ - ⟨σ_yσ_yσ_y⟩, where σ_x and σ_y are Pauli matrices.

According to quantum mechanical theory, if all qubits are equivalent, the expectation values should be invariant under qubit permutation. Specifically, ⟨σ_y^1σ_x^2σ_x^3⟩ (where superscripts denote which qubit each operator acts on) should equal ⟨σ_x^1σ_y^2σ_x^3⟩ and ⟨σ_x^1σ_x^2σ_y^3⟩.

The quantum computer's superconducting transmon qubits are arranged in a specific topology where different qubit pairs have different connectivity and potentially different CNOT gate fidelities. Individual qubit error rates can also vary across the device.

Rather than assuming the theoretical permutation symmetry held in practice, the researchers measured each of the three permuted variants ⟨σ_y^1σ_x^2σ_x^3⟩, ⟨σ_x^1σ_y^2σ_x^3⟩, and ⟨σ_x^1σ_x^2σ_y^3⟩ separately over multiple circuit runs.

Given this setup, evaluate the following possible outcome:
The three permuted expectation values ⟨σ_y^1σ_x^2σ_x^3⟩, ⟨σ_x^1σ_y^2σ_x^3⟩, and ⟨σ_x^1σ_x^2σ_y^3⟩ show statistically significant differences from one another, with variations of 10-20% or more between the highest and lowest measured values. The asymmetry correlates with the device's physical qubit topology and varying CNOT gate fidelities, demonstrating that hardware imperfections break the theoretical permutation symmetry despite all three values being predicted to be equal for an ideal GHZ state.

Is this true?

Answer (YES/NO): NO